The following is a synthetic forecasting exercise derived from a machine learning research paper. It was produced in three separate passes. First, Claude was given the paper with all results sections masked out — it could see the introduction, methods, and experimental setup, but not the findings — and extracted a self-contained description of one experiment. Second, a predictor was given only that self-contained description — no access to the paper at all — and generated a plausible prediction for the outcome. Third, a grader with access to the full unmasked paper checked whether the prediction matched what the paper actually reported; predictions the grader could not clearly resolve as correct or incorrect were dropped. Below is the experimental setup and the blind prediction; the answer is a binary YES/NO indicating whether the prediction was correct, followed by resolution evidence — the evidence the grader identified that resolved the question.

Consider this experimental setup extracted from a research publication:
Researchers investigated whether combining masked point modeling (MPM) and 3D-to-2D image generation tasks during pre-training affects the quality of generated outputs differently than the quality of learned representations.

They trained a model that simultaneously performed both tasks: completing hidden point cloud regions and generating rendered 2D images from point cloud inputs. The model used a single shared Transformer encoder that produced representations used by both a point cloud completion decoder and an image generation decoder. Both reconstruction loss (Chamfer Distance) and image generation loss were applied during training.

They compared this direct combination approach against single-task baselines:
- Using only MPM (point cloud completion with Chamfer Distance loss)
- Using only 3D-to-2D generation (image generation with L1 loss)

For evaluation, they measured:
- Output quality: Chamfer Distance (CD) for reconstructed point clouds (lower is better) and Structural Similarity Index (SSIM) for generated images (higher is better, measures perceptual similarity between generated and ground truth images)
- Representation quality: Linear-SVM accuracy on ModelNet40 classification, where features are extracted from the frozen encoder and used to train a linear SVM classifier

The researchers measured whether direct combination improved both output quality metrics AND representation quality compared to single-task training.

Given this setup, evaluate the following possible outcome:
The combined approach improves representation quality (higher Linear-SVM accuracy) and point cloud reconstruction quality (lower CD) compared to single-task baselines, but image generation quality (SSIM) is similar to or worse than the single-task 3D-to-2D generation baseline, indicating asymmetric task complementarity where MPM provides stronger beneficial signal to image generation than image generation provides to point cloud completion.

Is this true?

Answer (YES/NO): NO